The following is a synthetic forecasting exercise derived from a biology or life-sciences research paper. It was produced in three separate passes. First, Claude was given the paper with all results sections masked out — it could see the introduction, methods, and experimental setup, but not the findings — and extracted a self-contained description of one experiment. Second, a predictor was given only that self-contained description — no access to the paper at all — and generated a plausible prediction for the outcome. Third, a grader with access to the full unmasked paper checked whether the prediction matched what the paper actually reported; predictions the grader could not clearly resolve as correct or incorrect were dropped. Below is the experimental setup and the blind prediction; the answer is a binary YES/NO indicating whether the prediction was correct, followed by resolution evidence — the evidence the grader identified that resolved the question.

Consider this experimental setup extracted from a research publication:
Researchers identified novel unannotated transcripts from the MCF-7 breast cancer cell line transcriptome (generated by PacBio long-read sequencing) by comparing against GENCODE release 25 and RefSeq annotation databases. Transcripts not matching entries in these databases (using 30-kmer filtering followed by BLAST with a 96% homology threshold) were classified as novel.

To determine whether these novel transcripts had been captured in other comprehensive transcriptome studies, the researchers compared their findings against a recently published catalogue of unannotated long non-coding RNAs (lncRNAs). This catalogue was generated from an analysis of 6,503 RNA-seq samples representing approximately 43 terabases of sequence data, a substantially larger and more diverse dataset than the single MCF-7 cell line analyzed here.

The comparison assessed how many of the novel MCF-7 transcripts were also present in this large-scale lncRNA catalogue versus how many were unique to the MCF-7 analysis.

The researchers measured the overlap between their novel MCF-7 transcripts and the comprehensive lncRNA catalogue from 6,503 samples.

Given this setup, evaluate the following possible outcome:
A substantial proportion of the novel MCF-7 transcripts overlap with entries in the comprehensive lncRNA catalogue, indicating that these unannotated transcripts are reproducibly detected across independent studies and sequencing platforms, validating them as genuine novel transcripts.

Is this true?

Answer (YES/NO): NO